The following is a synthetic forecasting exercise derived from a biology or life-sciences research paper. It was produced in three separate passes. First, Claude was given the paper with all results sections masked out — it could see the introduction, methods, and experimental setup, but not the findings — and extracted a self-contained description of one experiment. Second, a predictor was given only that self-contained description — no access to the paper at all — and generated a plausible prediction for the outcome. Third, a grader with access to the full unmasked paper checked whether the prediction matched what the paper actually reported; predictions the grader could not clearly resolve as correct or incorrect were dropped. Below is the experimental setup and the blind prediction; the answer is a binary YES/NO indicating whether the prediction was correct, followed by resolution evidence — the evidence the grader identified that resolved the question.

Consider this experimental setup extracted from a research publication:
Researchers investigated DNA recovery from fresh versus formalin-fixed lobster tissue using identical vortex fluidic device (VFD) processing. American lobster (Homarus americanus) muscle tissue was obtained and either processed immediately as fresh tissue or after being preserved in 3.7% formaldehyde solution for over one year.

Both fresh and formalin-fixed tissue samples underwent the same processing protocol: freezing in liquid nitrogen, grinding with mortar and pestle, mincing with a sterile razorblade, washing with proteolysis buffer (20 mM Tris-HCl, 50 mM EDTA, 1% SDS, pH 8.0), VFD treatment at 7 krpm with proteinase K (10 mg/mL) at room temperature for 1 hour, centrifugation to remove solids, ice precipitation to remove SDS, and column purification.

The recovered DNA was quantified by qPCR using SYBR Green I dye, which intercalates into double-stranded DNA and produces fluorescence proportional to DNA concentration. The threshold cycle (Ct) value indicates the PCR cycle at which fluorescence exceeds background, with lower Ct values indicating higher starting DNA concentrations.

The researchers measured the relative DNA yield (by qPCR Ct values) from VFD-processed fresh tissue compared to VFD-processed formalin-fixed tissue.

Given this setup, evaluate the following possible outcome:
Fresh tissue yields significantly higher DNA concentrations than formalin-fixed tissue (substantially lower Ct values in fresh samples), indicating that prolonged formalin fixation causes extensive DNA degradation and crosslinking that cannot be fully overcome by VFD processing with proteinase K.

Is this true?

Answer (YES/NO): NO